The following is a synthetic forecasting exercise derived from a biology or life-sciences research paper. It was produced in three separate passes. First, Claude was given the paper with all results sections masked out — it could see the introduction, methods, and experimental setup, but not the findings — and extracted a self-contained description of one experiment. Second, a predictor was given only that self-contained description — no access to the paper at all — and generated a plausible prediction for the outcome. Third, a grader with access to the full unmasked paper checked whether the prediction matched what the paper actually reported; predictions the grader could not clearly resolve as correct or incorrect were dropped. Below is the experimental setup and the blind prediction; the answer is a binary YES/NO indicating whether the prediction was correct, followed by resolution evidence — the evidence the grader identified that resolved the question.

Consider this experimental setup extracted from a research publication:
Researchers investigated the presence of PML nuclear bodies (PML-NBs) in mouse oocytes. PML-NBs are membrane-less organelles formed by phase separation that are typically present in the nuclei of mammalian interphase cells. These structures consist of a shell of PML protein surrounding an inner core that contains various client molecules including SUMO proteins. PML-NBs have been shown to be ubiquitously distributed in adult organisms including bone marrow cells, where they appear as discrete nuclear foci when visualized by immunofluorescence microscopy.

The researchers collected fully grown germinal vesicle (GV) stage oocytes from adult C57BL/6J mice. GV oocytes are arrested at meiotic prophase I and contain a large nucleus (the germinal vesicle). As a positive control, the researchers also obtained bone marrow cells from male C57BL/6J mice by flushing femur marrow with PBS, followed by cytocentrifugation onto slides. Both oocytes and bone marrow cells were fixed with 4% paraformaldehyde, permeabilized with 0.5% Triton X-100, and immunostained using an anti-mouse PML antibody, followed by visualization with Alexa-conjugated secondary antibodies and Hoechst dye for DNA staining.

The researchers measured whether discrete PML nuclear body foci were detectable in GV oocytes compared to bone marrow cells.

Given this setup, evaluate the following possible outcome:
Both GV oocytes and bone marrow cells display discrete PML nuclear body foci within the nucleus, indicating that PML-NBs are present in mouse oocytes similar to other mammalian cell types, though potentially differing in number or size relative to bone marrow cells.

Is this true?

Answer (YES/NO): NO